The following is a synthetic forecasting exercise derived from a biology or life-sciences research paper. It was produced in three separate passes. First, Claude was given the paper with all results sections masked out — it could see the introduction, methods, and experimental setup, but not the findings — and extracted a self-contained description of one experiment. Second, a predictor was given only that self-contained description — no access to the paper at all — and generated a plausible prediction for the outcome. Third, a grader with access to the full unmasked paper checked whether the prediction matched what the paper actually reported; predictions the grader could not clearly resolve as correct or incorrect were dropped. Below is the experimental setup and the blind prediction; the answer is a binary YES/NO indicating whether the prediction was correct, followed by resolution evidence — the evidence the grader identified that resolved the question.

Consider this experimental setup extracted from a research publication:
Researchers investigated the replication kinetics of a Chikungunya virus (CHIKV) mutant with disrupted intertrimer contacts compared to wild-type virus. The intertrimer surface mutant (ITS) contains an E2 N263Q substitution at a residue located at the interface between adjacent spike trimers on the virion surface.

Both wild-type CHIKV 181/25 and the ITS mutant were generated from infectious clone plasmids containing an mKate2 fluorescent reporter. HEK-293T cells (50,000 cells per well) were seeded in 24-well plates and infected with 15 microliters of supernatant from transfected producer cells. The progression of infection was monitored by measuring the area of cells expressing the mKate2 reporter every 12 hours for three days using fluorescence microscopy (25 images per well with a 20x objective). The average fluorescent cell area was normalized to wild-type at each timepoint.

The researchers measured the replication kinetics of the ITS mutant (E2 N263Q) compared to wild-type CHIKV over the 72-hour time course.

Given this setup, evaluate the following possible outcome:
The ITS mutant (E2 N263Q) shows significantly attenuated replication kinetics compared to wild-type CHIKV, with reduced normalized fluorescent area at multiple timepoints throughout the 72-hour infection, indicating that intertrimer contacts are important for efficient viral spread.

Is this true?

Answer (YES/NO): NO